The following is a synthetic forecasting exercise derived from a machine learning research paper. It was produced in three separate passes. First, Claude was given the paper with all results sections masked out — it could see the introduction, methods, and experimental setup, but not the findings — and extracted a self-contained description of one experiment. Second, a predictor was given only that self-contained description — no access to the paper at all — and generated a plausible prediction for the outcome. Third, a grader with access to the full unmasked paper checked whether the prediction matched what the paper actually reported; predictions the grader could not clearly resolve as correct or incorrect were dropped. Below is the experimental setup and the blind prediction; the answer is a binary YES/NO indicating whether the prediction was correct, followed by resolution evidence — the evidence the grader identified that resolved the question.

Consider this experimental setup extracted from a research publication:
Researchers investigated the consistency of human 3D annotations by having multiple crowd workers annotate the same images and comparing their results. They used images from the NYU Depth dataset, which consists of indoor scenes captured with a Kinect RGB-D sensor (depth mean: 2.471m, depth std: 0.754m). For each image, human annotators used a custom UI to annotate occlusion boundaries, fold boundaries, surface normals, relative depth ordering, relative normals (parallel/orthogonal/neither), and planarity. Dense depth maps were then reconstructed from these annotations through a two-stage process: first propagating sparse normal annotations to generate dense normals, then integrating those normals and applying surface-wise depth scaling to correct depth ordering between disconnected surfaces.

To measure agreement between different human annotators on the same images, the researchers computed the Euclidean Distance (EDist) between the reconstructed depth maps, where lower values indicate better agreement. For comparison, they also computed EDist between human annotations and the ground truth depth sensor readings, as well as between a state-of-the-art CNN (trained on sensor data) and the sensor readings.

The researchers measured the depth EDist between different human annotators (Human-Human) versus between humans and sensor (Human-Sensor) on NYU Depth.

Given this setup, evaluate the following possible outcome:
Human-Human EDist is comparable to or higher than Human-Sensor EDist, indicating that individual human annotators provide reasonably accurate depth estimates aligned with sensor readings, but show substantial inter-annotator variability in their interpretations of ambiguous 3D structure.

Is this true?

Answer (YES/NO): NO